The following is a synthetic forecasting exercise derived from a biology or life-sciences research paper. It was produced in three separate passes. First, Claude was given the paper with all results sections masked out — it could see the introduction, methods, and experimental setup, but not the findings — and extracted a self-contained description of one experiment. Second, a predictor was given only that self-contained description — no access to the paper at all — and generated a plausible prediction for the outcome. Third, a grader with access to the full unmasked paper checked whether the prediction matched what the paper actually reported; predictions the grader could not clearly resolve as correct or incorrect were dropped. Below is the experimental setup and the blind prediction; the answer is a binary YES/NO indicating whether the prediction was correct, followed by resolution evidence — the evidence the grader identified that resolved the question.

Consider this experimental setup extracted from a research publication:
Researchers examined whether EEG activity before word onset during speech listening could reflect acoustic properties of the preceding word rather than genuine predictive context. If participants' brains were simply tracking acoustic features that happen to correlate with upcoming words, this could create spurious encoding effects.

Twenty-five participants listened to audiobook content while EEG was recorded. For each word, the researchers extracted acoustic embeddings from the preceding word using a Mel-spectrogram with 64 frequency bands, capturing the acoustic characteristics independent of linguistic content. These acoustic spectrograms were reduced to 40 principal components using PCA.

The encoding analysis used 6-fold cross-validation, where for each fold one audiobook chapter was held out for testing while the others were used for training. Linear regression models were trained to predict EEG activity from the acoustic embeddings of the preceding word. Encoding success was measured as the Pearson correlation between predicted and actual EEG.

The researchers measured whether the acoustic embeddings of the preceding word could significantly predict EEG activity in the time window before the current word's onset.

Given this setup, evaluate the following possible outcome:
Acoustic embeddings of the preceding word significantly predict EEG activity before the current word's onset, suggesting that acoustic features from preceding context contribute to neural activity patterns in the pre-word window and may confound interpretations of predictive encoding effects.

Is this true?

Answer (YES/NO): NO